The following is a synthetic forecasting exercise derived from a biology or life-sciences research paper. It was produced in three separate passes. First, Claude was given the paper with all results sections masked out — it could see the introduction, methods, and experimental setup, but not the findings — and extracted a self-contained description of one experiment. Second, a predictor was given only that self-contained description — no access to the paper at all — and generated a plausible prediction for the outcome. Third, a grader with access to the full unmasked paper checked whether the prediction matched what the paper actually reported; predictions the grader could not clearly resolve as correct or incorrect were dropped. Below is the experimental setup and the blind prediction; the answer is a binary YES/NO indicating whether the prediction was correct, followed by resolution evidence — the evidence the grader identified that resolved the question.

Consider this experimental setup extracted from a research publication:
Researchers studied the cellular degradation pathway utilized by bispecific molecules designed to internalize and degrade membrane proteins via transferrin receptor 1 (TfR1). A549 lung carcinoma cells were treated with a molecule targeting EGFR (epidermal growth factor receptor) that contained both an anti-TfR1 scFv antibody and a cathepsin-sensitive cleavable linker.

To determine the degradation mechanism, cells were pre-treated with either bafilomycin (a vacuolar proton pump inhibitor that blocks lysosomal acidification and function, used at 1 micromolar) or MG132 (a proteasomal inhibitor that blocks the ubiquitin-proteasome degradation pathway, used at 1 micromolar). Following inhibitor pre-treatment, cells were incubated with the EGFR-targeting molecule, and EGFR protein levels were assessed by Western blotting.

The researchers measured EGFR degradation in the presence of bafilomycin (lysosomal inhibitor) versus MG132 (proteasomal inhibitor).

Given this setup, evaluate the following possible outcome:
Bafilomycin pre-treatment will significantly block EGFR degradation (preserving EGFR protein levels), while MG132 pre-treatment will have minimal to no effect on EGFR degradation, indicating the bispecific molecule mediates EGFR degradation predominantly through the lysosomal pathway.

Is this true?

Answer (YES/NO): YES